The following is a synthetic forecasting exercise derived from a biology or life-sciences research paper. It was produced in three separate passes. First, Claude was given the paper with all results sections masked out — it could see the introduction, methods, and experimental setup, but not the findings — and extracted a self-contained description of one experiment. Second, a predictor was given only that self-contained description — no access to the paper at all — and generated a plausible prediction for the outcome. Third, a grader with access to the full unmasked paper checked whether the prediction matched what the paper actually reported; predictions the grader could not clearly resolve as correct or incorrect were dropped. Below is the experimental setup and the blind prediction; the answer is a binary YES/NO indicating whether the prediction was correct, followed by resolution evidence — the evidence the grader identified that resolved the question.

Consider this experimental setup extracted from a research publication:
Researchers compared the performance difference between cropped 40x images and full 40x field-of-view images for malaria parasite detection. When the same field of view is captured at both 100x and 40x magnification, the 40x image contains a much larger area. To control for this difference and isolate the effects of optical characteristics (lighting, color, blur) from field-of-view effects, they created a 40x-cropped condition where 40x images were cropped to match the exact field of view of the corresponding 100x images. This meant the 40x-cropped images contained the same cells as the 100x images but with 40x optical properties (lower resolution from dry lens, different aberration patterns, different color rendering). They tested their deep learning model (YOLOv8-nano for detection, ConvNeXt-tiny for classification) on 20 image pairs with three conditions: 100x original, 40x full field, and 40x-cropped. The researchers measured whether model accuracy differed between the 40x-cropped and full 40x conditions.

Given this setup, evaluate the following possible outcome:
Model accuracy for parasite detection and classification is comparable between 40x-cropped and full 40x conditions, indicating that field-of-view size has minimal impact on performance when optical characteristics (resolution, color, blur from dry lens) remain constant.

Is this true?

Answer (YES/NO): YES